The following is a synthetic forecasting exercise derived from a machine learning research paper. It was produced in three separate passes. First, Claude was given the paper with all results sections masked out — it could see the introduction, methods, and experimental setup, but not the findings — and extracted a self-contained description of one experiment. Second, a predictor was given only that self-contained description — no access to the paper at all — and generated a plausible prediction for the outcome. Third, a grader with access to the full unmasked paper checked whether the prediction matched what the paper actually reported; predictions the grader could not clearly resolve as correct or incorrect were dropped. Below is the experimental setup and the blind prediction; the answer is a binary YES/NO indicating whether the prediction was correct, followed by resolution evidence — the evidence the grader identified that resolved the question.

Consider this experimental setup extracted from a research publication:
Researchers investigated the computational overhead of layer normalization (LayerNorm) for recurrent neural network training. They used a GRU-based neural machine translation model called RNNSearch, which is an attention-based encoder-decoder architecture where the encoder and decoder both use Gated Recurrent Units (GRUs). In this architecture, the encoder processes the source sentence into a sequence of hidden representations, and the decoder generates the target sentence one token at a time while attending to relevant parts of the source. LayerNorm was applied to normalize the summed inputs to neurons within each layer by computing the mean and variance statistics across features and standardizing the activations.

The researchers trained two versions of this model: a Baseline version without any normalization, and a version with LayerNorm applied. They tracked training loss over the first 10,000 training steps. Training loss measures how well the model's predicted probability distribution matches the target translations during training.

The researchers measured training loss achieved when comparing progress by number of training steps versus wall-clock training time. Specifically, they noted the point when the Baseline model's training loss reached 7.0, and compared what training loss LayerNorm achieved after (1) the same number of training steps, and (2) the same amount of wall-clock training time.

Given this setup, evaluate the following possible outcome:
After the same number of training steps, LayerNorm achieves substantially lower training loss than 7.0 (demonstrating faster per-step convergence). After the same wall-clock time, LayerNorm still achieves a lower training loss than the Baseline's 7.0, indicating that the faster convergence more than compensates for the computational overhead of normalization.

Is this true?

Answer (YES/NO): YES